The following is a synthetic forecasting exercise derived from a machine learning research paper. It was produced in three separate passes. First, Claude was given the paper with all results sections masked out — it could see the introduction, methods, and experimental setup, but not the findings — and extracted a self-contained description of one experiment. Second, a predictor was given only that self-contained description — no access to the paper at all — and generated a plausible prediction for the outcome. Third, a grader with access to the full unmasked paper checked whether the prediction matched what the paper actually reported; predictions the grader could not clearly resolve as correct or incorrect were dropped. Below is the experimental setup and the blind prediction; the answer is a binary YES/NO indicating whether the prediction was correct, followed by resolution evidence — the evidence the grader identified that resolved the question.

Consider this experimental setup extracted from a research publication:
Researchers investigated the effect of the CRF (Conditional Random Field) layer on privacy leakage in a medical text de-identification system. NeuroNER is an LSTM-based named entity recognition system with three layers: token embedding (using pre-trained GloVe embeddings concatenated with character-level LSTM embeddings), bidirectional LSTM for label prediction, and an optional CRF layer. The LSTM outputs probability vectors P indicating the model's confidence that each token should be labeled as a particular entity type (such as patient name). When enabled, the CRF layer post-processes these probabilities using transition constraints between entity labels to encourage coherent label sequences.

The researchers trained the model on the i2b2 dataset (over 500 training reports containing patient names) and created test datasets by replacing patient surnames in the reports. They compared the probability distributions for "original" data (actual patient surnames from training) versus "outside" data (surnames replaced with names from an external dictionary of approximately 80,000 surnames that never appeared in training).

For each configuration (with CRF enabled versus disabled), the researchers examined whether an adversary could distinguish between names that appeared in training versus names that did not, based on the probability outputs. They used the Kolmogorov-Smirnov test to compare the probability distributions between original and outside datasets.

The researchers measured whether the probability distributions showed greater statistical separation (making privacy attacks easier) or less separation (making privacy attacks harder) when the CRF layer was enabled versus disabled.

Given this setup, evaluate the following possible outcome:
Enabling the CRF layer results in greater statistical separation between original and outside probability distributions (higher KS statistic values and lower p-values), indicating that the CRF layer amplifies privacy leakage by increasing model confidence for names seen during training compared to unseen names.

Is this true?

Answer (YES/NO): YES